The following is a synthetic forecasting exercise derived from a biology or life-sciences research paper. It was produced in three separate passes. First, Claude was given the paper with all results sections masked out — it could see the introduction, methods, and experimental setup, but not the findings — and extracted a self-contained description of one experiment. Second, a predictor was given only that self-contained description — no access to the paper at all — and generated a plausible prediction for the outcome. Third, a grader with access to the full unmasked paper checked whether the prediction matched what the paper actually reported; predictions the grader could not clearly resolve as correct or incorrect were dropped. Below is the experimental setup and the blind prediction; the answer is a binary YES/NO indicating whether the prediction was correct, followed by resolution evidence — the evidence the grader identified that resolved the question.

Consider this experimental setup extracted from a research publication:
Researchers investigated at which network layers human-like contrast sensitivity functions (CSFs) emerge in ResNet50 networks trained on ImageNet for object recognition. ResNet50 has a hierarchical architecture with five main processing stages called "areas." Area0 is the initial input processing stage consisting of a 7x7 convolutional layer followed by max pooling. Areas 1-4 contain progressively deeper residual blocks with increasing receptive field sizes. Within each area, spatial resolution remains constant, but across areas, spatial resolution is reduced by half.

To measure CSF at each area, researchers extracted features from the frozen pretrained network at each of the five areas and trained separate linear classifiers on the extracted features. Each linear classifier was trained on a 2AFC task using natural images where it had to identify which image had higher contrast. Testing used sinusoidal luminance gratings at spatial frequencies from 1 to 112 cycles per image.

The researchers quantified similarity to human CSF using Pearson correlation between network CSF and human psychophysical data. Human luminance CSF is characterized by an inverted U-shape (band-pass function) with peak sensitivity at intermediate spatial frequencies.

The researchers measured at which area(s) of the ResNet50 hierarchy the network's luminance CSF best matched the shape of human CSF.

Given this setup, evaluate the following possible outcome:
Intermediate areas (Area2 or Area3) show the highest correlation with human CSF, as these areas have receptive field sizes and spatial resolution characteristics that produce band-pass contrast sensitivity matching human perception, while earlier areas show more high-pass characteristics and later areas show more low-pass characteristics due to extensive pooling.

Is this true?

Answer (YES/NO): YES